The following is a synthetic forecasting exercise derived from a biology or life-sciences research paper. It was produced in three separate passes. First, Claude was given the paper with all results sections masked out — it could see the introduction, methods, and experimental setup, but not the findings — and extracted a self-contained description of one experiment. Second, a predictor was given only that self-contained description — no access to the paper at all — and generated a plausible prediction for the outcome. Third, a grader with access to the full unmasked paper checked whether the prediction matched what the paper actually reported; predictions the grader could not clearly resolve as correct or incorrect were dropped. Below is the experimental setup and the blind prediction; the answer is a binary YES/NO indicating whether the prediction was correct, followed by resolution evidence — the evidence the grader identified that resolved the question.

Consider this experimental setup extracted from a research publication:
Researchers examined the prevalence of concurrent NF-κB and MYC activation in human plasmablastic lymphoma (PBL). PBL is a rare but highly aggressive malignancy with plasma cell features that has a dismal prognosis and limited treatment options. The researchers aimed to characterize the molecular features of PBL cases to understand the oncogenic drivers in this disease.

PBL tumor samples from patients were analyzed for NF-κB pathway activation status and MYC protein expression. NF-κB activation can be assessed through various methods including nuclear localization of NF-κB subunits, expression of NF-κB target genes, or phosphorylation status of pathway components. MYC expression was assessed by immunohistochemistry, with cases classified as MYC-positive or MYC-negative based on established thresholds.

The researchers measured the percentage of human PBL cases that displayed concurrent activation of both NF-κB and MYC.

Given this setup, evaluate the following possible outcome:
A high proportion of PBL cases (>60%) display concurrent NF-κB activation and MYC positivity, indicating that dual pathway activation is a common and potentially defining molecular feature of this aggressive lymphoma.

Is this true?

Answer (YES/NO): NO